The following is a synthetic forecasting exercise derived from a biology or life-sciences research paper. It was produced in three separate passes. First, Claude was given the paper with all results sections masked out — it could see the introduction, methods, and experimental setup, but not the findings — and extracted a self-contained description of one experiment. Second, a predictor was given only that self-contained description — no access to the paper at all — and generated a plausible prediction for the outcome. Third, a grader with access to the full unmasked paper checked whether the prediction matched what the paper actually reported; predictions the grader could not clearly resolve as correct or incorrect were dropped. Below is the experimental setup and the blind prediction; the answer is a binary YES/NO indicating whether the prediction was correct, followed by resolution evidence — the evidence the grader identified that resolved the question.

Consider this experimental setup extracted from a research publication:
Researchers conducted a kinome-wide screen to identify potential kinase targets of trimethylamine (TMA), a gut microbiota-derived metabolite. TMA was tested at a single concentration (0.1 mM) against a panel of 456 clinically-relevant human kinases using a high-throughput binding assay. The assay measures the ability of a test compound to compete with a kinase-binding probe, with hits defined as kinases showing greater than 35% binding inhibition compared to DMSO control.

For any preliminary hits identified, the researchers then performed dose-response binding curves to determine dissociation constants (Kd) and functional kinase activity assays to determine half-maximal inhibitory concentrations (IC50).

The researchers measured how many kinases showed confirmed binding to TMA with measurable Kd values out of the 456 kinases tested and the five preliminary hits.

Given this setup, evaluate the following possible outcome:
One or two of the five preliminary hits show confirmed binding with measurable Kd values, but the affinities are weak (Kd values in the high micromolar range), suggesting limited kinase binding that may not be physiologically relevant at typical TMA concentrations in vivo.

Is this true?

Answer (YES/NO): NO